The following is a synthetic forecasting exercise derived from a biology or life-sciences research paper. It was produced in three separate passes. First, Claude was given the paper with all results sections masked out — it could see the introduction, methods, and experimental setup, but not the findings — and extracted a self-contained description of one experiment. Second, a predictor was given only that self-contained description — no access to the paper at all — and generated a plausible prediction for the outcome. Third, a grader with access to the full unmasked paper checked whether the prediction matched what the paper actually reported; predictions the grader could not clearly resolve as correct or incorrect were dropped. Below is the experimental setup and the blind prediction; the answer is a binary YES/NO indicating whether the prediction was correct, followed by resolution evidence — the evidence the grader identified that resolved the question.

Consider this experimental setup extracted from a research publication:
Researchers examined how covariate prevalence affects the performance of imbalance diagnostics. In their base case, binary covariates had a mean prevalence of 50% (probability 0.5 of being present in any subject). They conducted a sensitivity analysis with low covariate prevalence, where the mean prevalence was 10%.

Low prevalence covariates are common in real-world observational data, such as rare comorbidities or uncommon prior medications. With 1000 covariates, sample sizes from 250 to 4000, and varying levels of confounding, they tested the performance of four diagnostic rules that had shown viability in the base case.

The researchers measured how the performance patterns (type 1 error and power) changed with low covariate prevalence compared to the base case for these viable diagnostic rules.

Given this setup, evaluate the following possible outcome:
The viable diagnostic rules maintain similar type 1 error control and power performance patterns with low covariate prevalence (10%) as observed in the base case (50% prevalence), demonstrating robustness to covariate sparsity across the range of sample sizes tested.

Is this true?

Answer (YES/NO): YES